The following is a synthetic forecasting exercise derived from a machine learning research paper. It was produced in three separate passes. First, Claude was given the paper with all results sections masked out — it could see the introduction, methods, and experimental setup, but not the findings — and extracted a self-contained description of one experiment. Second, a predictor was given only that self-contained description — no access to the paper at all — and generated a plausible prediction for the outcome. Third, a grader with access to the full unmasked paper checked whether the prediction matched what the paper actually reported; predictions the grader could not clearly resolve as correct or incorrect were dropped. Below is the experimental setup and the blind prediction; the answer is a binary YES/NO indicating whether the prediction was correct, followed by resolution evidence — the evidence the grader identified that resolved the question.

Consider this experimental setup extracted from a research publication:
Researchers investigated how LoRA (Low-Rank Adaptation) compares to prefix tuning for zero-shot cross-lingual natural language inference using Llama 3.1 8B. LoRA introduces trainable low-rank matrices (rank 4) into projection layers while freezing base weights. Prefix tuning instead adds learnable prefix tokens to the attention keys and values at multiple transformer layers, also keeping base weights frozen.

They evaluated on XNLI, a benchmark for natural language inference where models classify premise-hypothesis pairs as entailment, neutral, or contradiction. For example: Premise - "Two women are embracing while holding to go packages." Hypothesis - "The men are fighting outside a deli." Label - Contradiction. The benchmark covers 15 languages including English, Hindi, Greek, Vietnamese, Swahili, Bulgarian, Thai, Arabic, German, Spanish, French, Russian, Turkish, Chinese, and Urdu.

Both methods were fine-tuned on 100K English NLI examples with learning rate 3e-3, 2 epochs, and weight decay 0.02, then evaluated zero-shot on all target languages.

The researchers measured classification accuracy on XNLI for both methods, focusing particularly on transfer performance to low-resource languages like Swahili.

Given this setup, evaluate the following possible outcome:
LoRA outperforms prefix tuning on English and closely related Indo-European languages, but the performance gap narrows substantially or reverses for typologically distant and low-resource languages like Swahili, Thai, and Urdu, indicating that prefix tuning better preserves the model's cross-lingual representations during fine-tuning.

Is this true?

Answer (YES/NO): NO